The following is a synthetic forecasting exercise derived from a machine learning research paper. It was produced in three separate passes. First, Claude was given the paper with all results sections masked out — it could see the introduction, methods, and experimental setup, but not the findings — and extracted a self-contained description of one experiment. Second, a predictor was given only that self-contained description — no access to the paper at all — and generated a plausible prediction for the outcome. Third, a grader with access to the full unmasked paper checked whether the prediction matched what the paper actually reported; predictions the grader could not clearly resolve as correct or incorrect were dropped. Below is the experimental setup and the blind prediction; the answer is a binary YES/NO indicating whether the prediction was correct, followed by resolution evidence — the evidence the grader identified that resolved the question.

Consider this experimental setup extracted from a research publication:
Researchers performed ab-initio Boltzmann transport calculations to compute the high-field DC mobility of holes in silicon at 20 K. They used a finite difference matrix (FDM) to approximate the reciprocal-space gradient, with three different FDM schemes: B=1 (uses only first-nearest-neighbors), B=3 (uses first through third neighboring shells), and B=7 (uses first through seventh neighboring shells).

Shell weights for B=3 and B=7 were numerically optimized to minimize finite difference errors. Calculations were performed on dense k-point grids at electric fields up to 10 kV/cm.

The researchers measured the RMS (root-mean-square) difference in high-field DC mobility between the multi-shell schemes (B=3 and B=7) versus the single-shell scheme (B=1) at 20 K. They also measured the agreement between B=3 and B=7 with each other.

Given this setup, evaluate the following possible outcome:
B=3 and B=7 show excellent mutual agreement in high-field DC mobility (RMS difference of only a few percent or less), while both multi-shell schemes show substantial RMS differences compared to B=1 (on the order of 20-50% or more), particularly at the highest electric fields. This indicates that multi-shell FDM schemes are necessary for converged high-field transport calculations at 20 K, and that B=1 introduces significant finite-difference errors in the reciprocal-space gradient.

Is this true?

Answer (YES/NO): NO